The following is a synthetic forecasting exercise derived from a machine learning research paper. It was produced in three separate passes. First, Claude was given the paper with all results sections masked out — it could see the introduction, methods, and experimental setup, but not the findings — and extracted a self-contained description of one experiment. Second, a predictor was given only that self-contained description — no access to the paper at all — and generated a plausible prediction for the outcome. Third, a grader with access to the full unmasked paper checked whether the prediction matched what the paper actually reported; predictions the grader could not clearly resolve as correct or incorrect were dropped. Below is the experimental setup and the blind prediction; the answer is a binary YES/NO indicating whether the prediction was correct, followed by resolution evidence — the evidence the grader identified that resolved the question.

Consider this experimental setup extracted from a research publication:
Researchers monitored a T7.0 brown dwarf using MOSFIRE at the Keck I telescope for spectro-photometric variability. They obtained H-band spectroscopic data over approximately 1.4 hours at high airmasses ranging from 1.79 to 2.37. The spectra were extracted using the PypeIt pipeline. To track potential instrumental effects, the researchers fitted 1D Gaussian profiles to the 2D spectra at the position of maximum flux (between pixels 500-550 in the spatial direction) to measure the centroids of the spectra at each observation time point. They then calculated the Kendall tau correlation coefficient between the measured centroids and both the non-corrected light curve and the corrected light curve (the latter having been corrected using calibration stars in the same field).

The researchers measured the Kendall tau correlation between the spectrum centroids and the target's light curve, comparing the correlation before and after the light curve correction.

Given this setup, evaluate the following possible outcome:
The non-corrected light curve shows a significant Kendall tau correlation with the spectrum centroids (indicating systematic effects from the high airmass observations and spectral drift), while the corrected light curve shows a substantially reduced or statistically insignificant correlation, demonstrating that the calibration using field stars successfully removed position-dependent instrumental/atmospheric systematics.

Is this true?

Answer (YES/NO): YES